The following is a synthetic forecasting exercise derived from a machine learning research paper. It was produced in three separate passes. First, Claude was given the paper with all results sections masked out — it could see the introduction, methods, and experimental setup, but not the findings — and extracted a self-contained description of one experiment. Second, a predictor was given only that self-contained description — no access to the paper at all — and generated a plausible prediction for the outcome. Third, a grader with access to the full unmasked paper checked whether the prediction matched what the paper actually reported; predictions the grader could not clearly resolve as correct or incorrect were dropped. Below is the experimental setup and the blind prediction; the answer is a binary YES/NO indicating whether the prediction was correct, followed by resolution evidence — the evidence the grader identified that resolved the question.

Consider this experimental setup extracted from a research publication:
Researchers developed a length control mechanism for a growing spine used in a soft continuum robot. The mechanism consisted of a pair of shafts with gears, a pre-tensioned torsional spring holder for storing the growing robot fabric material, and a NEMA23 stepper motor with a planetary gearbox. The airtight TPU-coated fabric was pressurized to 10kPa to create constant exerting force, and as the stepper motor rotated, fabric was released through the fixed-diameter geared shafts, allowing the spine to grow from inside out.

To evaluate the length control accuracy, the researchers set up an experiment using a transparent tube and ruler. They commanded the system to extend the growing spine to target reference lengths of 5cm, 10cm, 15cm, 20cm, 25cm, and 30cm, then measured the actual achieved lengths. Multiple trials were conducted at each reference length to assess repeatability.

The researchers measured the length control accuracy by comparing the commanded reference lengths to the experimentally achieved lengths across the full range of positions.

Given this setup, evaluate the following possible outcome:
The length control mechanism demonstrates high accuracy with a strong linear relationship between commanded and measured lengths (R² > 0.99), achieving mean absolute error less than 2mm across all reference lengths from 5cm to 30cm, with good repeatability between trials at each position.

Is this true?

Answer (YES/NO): NO